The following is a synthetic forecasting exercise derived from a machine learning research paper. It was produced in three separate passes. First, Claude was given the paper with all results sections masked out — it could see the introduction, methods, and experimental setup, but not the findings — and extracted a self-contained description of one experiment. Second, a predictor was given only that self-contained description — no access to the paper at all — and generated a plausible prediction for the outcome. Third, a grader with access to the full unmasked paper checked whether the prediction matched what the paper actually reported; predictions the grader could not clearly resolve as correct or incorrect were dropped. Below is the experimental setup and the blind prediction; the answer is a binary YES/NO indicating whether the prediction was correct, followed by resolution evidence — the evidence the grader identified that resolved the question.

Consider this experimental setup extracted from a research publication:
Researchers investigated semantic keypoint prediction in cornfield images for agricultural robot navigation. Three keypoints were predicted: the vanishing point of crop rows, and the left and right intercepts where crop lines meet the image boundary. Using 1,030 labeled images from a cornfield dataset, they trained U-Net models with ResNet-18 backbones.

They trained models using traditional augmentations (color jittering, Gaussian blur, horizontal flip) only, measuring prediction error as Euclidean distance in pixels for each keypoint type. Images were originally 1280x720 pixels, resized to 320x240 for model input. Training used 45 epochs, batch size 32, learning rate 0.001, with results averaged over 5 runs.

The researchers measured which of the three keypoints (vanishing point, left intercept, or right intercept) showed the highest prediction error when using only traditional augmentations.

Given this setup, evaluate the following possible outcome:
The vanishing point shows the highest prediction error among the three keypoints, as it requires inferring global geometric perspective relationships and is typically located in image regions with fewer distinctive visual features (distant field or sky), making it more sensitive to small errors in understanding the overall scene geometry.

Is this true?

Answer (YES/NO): NO